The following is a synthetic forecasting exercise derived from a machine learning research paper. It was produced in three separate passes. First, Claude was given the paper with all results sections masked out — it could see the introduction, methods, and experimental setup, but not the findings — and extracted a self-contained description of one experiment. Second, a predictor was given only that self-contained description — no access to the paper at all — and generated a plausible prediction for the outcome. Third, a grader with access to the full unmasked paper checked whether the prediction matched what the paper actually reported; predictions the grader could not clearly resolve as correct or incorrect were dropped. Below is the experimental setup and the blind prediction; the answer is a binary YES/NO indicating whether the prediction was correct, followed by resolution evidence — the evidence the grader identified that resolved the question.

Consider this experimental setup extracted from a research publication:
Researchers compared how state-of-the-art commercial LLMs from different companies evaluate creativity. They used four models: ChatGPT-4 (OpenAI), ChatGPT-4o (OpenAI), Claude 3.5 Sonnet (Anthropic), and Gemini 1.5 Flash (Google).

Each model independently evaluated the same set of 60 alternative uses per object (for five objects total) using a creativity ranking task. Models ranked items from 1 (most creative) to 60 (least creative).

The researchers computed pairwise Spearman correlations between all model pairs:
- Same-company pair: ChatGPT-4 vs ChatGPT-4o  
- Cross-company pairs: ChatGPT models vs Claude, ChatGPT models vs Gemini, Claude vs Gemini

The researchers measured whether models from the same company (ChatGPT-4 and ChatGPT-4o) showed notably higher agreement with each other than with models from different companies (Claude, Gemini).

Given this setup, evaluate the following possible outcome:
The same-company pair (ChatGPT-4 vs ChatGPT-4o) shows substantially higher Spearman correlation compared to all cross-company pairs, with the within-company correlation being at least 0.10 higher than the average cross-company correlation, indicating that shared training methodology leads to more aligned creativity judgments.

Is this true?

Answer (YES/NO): NO